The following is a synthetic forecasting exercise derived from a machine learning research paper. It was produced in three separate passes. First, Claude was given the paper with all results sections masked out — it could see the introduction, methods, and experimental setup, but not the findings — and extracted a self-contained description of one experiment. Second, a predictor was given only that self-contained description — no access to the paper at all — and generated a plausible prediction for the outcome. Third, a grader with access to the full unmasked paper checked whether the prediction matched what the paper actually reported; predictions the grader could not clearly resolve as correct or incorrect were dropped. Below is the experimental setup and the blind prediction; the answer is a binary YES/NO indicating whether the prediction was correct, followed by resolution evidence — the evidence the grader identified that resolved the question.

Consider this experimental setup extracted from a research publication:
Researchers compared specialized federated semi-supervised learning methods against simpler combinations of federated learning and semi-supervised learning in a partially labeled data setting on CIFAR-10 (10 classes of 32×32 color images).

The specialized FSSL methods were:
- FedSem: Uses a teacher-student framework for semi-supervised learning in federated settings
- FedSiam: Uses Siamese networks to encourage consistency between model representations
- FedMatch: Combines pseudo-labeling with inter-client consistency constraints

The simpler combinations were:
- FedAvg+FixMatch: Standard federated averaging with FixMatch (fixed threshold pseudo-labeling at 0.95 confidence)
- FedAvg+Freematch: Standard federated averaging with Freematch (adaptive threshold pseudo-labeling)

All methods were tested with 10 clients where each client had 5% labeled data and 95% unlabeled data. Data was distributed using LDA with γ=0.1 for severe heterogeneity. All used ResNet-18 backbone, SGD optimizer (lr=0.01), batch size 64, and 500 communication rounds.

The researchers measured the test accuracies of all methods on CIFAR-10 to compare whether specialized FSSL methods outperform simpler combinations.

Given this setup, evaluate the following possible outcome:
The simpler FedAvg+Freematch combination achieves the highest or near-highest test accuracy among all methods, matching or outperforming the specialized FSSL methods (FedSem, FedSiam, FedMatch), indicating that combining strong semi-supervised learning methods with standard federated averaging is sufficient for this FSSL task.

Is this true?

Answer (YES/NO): YES